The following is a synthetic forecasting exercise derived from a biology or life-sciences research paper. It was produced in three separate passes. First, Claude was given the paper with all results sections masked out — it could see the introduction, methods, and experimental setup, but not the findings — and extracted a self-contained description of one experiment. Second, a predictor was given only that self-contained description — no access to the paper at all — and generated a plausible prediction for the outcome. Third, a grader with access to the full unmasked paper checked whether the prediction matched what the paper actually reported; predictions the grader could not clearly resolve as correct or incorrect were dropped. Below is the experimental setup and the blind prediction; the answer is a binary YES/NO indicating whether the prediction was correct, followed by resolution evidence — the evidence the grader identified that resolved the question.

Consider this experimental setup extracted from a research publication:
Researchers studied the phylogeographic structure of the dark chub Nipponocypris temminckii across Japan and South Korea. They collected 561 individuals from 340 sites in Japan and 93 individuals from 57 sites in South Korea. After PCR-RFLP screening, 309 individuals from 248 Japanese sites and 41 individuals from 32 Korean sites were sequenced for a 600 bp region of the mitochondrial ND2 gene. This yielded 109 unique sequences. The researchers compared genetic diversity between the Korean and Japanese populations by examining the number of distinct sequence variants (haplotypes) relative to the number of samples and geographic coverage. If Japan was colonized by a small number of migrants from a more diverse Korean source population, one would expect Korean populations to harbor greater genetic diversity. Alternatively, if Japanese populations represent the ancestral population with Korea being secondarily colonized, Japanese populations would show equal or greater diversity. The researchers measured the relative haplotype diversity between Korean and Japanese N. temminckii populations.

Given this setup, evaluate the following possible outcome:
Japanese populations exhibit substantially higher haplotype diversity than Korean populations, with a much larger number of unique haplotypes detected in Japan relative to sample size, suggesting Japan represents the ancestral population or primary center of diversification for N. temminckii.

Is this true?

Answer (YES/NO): NO